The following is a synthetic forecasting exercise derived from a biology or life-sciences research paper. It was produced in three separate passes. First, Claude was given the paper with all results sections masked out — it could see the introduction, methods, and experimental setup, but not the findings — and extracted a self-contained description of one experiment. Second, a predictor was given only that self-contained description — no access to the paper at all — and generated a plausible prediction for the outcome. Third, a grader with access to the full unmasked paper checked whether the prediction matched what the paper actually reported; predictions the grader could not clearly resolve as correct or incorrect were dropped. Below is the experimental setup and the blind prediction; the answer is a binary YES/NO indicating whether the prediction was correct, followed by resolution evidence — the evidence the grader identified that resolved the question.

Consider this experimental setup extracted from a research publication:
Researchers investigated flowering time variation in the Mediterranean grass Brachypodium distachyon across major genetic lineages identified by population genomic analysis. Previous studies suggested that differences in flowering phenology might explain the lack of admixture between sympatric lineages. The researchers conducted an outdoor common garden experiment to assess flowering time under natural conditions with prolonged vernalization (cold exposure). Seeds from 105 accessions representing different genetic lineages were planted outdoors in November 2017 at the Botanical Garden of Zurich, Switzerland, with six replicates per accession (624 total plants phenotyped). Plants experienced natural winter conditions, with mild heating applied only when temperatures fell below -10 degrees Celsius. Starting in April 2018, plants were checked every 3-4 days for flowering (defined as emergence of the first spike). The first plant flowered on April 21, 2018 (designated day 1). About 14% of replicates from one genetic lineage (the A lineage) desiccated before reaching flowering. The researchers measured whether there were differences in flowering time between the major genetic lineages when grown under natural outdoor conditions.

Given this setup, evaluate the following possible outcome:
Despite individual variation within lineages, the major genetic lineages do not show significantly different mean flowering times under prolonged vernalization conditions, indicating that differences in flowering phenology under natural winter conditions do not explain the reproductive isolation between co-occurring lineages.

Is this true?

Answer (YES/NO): NO